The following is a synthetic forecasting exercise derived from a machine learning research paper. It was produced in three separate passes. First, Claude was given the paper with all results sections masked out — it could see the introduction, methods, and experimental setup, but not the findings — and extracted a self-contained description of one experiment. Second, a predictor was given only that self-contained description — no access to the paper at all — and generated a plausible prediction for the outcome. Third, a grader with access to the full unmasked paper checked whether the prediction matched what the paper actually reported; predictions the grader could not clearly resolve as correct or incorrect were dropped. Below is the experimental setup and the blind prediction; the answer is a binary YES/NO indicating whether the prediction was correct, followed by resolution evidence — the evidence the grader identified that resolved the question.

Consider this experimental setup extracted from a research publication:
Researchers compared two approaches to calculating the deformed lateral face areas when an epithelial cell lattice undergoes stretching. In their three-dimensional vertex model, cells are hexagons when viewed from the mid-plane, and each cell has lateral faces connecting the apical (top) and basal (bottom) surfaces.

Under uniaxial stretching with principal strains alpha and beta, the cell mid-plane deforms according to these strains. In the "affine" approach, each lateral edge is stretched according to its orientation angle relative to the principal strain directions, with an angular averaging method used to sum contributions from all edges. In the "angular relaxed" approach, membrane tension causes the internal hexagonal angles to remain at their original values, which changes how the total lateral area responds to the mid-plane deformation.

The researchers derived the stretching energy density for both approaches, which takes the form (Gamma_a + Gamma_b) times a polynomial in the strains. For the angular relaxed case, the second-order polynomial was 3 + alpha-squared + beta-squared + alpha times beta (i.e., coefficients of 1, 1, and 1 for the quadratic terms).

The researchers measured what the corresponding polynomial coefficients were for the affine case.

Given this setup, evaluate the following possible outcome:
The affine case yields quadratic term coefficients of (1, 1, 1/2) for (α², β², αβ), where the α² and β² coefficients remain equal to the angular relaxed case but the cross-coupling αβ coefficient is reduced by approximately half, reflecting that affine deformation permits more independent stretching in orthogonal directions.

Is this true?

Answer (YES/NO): NO